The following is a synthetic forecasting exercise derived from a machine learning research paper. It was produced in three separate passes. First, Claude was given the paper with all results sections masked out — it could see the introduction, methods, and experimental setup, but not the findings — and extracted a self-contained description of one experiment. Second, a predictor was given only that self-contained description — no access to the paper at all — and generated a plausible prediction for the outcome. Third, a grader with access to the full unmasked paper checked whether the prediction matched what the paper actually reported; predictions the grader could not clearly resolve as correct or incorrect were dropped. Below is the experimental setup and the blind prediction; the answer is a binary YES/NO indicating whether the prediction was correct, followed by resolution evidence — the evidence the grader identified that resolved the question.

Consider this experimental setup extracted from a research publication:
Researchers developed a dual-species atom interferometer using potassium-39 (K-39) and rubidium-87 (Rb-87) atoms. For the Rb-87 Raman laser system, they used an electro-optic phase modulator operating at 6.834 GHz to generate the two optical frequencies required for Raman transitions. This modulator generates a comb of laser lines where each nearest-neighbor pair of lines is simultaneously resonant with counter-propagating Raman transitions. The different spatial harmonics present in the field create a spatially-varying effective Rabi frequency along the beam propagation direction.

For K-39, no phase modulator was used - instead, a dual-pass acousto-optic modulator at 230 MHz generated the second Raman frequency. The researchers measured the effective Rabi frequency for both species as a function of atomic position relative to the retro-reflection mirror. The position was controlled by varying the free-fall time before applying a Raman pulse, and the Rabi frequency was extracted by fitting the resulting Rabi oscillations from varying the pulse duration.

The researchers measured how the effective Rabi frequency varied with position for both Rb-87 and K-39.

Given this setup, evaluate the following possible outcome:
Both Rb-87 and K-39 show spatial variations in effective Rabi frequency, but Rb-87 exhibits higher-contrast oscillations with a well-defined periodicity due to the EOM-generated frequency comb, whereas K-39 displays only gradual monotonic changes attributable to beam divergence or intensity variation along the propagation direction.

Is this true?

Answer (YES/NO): NO